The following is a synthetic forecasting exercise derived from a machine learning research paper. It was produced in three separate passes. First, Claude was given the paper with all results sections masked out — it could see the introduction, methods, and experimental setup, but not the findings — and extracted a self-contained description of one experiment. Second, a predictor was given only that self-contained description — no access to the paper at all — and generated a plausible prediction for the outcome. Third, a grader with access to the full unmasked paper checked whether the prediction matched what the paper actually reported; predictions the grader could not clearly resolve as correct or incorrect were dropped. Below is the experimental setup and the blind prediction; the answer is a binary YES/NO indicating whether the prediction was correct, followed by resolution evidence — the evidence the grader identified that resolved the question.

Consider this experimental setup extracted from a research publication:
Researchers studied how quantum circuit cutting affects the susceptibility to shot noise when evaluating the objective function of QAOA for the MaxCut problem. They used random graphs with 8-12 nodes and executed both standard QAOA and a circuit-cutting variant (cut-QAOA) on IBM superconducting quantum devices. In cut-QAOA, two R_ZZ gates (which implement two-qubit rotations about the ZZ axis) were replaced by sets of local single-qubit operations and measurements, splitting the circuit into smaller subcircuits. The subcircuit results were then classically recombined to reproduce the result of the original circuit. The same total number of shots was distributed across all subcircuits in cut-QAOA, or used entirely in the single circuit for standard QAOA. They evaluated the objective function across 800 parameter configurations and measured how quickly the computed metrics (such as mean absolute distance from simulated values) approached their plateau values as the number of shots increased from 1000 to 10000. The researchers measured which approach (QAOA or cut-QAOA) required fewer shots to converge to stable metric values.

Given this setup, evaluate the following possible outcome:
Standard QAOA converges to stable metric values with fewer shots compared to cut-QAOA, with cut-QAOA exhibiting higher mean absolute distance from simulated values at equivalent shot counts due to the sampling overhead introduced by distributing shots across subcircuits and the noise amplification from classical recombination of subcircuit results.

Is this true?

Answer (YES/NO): NO